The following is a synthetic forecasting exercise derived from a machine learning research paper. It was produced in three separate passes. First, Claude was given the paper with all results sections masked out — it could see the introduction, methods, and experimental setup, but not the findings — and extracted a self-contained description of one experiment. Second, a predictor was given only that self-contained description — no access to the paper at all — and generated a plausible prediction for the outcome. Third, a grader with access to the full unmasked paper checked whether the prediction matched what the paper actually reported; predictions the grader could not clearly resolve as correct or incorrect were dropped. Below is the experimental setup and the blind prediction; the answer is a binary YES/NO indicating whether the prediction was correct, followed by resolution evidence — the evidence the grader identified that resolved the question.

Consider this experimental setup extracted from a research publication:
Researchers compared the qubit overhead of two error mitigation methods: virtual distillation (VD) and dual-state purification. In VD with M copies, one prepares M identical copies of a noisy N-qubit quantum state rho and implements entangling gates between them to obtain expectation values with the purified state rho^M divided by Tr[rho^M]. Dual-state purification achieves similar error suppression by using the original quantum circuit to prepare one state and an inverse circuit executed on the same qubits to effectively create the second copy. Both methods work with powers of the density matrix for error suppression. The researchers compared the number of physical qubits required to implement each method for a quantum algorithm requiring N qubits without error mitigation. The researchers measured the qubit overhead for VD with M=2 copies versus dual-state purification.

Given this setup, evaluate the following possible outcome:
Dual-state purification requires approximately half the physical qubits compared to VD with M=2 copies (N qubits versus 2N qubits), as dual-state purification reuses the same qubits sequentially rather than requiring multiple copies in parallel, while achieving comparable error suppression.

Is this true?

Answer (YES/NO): YES